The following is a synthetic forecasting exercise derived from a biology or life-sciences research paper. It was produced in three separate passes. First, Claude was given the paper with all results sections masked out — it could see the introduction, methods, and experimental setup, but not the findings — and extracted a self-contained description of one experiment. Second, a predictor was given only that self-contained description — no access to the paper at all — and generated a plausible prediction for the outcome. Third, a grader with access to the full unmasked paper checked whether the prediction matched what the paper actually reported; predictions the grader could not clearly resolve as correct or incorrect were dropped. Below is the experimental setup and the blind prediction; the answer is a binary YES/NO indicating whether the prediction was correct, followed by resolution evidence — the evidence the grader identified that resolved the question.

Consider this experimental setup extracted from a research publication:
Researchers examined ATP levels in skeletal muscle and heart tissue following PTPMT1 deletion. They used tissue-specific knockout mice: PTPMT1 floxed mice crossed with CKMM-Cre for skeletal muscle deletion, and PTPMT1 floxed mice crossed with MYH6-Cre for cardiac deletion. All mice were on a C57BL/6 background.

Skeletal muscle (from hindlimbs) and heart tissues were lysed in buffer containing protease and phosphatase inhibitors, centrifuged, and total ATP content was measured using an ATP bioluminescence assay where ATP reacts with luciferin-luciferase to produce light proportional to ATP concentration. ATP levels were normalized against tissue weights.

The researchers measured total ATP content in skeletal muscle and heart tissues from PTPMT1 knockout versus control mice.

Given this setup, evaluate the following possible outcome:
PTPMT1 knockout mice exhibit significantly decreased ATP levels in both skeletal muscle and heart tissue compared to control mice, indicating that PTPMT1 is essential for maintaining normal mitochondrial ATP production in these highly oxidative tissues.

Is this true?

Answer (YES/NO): NO